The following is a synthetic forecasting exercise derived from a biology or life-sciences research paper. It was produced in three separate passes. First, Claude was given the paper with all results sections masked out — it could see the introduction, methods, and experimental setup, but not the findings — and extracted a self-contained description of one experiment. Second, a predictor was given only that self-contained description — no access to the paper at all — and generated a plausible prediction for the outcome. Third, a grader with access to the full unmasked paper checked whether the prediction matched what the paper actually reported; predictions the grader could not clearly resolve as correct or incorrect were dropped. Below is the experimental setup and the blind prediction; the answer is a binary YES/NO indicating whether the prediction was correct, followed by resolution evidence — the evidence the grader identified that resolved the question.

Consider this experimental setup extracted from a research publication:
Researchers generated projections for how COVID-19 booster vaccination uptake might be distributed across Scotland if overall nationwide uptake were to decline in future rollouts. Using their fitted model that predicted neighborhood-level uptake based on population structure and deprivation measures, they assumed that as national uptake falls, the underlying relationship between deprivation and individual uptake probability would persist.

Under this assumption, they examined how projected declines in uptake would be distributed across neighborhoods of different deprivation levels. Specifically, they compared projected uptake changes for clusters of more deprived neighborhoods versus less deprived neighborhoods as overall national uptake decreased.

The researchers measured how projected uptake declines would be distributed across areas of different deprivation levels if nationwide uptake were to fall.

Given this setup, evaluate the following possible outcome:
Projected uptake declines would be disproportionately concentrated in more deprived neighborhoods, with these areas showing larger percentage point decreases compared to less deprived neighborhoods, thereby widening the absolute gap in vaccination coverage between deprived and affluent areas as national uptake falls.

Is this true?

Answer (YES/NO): YES